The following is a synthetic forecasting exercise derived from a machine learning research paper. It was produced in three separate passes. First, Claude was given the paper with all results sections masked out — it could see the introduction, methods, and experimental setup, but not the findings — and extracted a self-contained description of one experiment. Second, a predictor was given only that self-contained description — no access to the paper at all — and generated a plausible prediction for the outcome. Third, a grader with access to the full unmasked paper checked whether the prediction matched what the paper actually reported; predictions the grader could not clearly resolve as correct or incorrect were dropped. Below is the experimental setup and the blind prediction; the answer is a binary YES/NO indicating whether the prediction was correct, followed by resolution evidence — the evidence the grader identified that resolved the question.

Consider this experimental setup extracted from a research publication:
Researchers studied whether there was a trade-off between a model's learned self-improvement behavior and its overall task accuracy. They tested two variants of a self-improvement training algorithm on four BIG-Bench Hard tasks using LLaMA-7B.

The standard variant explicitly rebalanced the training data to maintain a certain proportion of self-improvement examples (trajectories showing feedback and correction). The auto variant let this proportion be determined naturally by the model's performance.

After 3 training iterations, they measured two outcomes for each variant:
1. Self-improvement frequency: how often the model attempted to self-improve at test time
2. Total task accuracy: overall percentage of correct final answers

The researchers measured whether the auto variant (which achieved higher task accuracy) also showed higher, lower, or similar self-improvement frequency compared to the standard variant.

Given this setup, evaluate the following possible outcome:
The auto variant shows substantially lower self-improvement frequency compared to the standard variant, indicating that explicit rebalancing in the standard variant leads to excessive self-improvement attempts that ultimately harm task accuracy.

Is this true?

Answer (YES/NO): YES